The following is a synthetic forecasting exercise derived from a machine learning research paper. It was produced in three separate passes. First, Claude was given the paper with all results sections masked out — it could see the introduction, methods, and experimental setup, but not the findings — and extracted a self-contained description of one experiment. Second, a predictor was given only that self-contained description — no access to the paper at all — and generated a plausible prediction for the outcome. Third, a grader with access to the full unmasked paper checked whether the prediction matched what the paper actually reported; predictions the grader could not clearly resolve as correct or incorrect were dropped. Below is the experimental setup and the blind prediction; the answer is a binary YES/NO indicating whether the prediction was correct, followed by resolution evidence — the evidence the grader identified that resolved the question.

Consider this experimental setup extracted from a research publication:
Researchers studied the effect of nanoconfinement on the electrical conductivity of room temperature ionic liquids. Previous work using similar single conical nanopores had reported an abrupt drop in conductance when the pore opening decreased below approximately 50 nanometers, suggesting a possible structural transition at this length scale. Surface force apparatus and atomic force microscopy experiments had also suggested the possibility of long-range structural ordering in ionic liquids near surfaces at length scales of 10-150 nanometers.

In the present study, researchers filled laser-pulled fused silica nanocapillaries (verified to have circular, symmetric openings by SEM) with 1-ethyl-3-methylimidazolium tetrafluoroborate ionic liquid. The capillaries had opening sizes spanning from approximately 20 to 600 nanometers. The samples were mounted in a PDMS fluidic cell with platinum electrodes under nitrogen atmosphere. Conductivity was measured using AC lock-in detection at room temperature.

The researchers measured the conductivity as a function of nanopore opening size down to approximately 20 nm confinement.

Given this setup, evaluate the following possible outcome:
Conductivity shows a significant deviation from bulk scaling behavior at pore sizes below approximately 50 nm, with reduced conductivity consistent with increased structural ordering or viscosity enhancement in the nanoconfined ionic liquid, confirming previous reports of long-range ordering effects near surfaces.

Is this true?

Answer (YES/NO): NO